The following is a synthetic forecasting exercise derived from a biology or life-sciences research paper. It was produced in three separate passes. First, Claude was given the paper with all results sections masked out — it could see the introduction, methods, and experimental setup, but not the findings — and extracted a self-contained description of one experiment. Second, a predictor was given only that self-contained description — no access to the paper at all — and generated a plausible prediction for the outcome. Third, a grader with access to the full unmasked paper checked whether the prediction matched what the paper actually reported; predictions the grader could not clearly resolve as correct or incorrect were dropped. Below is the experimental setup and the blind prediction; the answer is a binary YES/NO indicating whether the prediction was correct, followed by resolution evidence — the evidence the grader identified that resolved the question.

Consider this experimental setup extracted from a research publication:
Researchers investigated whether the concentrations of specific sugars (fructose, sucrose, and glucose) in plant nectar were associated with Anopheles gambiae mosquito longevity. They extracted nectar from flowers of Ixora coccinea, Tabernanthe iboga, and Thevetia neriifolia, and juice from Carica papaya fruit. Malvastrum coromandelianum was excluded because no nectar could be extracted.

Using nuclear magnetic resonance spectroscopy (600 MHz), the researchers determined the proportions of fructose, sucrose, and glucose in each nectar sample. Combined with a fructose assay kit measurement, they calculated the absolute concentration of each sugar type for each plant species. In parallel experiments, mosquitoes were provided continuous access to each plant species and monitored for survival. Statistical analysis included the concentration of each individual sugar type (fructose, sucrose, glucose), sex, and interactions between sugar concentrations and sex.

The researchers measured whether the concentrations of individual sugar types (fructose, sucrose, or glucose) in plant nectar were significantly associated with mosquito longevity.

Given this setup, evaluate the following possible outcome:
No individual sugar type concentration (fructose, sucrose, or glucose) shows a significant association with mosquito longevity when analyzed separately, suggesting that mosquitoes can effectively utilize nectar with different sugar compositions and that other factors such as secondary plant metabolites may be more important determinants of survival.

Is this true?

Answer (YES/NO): YES